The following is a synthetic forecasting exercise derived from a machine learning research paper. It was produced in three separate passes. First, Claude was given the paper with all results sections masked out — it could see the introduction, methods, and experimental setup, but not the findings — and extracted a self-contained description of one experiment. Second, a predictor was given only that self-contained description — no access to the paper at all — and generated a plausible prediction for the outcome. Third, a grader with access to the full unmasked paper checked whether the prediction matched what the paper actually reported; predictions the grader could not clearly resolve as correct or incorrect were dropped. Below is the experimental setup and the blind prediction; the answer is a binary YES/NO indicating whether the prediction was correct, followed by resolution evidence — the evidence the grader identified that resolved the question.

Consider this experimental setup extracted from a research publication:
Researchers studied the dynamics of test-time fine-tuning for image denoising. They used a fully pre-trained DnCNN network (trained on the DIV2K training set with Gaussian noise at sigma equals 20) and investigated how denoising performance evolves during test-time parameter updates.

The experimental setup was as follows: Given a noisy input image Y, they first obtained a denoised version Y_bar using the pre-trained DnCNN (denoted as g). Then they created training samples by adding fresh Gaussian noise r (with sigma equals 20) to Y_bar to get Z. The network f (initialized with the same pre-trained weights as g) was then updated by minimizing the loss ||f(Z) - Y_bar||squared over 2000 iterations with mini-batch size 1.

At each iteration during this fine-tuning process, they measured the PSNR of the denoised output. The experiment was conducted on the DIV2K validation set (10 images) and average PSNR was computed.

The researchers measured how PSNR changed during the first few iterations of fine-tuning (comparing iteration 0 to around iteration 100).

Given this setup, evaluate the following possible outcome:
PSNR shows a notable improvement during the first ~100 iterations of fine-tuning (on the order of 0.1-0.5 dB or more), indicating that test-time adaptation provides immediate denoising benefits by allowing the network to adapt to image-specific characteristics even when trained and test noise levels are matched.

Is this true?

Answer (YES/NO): NO